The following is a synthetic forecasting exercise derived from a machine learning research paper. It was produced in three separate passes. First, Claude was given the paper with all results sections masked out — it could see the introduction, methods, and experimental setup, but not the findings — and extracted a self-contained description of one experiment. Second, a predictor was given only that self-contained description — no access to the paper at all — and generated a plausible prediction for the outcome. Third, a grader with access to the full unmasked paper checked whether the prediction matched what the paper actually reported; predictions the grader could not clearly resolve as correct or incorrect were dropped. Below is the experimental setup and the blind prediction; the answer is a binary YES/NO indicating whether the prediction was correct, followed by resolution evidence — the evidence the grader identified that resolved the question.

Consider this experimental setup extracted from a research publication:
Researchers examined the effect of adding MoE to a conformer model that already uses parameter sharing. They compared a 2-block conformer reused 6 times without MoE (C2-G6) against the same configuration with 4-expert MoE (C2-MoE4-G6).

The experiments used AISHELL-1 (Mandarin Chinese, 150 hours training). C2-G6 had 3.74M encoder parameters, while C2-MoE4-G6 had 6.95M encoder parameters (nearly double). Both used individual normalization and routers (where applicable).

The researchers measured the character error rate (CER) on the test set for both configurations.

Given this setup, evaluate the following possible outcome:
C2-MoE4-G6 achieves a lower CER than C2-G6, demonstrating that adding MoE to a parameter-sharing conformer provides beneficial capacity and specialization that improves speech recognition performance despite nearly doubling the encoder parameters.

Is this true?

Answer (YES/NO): YES